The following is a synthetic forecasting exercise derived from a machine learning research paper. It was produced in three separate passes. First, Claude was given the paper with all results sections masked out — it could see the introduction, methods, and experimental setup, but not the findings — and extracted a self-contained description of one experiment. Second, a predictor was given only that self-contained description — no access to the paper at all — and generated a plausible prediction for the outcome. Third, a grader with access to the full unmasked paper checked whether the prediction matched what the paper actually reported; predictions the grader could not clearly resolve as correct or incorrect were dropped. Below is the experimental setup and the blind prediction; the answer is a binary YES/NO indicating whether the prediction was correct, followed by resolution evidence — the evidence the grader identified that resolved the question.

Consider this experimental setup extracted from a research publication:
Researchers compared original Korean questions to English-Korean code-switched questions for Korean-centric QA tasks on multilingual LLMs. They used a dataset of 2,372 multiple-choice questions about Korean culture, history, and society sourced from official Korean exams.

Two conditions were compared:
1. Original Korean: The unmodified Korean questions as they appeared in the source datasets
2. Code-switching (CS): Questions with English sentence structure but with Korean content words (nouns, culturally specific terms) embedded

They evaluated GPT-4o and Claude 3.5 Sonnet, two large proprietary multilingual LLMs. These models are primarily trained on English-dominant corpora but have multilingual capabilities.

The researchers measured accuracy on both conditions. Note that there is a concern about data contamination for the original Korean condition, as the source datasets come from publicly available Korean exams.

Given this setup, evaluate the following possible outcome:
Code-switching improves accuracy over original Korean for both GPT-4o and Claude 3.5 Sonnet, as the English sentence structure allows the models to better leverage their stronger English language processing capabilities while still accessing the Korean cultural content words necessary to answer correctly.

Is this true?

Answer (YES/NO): NO